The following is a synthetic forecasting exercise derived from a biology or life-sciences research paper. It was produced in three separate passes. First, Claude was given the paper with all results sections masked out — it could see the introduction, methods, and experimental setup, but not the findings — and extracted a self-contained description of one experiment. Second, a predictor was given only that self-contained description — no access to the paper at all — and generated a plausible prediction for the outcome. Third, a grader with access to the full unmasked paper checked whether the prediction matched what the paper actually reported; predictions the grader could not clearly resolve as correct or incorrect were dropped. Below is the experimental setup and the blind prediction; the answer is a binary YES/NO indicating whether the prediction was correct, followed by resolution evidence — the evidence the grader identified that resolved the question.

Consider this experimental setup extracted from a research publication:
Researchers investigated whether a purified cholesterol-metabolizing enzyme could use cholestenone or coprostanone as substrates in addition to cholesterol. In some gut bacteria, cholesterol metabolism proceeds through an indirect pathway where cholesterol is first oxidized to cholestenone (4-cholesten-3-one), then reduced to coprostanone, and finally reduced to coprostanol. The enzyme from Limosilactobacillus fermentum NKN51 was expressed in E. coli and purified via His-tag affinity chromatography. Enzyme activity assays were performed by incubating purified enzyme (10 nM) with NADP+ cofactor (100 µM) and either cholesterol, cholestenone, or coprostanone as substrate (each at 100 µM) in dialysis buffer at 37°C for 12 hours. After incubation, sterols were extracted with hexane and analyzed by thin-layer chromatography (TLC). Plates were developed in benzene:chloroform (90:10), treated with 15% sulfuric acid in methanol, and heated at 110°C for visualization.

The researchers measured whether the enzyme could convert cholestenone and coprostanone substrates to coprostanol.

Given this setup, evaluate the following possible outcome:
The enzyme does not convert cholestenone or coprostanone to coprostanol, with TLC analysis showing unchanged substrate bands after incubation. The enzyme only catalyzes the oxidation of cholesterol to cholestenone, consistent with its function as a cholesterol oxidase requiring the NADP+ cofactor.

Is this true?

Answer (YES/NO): NO